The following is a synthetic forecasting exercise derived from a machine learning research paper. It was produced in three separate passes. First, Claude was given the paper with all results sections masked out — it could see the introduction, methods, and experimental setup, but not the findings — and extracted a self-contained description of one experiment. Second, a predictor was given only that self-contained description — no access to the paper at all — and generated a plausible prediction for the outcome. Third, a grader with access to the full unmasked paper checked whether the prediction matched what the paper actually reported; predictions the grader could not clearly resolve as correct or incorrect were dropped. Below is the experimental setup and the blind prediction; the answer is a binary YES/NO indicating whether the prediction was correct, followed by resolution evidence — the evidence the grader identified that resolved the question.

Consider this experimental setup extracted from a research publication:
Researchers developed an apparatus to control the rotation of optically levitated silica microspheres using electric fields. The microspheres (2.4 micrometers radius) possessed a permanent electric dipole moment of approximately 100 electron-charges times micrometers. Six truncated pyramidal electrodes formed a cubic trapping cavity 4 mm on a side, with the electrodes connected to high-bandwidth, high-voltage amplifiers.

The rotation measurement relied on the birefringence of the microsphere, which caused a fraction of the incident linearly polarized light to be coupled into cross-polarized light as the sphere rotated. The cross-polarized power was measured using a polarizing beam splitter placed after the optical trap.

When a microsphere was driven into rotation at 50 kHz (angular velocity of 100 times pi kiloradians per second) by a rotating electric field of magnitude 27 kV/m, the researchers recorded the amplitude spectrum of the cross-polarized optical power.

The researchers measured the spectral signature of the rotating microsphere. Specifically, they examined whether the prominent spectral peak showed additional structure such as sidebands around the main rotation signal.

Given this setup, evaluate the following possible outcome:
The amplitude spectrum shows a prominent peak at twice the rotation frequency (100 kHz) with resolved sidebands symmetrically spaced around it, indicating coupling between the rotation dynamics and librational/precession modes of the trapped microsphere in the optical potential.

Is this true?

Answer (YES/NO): NO